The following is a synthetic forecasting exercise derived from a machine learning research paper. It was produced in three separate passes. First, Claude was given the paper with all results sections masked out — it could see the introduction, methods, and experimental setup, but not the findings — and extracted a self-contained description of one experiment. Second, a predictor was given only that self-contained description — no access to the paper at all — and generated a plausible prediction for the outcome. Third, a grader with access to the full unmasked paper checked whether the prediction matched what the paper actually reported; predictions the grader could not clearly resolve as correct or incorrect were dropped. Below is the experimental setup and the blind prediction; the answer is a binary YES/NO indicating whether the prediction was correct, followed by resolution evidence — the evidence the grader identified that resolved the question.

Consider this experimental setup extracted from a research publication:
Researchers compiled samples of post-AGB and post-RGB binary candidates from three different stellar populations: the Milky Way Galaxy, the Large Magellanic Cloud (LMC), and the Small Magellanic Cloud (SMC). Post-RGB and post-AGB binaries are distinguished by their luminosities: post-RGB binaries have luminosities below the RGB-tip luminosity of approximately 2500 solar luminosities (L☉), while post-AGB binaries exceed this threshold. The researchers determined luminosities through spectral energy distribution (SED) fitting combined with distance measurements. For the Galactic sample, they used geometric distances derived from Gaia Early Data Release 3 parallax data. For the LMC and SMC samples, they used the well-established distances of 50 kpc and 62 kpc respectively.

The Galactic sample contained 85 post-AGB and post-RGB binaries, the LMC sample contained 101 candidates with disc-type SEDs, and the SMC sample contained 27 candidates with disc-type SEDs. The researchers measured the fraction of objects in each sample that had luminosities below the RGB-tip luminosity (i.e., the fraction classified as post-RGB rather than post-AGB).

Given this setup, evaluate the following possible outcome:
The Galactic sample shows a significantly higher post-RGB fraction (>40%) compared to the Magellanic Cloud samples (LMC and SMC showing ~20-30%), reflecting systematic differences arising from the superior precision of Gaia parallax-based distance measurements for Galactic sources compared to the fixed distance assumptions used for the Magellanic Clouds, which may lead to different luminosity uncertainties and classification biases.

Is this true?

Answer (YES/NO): NO